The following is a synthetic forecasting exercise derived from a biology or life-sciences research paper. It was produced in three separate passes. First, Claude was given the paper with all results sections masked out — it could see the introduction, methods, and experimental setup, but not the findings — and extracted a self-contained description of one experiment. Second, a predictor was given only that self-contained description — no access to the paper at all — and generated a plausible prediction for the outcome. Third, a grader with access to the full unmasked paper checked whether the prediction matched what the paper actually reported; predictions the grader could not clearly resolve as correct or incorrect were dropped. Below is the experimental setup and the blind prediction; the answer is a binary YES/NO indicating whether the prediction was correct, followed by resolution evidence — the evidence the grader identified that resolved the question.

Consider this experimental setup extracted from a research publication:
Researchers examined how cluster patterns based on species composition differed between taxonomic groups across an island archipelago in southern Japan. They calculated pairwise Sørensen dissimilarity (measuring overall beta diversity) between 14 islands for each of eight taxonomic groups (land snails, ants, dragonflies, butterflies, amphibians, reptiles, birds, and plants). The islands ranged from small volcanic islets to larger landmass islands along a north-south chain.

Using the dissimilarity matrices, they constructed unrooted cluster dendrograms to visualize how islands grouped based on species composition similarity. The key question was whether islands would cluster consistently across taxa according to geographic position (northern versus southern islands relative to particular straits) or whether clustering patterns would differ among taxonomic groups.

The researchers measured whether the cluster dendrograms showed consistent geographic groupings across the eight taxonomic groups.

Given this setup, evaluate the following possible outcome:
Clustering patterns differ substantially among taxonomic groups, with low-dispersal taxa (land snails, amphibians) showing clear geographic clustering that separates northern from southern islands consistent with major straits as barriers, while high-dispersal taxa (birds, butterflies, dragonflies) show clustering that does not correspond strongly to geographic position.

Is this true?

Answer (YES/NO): NO